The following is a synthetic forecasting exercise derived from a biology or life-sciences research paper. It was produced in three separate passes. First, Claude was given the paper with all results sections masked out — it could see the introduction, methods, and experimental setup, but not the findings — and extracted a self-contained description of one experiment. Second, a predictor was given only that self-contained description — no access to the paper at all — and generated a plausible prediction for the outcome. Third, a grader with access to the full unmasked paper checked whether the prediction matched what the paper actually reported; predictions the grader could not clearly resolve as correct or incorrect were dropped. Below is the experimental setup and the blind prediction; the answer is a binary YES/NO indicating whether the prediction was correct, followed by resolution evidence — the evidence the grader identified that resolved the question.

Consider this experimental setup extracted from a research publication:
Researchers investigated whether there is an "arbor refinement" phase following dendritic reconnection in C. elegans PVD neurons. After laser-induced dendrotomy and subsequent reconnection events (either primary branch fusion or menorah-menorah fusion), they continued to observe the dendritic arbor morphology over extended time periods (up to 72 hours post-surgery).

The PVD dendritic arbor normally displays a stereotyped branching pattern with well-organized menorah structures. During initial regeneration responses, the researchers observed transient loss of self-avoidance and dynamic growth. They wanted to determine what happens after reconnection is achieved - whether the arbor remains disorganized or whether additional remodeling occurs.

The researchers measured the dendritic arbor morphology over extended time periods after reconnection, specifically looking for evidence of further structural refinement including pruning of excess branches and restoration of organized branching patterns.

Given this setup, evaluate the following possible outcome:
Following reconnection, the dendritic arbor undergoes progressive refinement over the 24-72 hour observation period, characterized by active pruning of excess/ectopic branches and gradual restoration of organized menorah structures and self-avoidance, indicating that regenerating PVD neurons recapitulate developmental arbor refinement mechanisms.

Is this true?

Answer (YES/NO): NO